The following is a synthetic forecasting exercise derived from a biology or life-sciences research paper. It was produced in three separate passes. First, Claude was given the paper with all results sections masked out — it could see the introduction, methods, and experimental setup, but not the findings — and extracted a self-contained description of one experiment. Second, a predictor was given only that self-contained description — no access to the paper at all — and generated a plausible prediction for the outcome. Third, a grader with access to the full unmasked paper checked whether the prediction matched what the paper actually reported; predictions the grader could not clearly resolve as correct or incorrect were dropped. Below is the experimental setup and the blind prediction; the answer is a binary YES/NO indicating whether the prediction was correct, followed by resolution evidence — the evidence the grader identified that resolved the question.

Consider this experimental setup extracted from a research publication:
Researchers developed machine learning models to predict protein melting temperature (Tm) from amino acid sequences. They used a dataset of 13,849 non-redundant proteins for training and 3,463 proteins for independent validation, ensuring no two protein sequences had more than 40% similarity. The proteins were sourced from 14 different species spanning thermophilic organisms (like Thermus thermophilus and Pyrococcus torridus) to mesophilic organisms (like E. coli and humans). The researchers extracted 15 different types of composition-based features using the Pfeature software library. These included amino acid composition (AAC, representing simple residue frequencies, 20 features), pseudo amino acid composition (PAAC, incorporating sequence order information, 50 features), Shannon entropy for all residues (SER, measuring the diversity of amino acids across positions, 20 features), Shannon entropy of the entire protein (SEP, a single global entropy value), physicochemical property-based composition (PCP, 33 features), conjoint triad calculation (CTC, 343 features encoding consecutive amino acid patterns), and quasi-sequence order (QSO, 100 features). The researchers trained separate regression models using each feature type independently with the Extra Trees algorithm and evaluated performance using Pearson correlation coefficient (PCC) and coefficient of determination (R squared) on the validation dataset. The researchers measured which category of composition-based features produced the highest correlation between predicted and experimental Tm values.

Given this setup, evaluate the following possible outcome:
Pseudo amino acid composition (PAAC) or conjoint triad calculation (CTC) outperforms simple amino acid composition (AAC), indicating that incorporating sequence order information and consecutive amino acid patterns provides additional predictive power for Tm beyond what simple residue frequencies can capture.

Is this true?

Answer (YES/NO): NO